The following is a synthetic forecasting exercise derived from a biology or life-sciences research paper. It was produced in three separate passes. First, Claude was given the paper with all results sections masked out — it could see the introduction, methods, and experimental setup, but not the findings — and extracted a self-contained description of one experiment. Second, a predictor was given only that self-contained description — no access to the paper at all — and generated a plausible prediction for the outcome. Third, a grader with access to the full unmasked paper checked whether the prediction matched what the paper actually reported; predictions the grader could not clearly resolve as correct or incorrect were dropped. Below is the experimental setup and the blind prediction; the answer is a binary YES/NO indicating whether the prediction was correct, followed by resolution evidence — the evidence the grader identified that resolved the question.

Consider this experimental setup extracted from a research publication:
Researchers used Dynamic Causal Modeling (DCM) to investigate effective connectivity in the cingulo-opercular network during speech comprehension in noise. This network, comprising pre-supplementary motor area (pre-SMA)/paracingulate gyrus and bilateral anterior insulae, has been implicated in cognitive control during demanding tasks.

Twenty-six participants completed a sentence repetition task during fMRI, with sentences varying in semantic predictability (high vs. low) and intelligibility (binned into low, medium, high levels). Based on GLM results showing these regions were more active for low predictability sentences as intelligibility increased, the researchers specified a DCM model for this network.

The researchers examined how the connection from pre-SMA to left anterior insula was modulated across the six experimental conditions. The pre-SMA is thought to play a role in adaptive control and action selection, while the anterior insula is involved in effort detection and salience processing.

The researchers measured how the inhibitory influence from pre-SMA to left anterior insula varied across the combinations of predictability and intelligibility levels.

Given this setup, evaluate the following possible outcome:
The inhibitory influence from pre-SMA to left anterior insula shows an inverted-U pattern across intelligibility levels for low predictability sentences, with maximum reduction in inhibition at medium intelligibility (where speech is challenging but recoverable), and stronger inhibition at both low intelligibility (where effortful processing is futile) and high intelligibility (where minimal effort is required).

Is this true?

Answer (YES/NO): NO